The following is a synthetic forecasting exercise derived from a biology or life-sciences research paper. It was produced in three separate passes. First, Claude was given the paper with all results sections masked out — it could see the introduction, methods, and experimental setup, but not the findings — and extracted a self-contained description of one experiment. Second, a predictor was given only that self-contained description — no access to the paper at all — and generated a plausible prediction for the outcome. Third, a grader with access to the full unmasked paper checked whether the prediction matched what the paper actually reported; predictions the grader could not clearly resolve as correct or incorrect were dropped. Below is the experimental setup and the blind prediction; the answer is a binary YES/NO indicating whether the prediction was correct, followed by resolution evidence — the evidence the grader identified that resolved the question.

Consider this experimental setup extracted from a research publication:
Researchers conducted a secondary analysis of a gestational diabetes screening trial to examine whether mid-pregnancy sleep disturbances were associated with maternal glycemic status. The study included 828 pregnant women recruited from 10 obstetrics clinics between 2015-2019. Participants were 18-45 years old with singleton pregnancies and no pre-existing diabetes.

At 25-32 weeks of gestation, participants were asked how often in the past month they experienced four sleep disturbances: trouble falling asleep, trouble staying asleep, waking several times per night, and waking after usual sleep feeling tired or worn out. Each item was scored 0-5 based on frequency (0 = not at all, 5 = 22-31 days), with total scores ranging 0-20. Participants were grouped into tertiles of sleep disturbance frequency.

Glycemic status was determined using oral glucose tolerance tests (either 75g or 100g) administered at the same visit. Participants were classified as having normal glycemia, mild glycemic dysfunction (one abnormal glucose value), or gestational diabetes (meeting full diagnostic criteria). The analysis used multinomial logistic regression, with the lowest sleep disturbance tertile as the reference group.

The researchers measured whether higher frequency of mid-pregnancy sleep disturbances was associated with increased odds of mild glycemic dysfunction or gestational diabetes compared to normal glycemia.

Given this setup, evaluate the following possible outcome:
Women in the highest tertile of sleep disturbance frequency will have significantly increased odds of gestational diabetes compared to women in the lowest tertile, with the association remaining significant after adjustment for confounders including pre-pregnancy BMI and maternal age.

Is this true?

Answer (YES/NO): NO